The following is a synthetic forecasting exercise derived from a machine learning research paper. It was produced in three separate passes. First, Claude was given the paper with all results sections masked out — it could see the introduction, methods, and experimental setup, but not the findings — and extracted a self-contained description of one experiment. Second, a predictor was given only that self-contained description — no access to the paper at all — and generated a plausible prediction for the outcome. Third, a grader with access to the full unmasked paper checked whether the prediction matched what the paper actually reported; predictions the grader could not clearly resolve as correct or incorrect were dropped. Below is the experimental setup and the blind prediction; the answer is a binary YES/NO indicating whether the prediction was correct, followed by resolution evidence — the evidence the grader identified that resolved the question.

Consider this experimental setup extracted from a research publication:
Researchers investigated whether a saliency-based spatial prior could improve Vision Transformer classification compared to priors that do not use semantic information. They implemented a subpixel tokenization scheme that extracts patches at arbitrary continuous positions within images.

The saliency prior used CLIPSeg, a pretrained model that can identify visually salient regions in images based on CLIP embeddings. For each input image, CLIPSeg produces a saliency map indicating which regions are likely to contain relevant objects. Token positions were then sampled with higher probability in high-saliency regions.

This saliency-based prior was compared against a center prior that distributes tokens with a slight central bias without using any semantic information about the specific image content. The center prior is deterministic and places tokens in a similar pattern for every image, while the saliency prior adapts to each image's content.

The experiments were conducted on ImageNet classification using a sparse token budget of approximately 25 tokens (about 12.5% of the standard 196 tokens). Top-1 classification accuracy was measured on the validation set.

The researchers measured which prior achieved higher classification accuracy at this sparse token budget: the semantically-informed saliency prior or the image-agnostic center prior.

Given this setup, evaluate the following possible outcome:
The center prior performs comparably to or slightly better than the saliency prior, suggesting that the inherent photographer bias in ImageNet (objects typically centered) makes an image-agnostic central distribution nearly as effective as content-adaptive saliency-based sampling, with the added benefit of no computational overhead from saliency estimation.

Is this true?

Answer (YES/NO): NO